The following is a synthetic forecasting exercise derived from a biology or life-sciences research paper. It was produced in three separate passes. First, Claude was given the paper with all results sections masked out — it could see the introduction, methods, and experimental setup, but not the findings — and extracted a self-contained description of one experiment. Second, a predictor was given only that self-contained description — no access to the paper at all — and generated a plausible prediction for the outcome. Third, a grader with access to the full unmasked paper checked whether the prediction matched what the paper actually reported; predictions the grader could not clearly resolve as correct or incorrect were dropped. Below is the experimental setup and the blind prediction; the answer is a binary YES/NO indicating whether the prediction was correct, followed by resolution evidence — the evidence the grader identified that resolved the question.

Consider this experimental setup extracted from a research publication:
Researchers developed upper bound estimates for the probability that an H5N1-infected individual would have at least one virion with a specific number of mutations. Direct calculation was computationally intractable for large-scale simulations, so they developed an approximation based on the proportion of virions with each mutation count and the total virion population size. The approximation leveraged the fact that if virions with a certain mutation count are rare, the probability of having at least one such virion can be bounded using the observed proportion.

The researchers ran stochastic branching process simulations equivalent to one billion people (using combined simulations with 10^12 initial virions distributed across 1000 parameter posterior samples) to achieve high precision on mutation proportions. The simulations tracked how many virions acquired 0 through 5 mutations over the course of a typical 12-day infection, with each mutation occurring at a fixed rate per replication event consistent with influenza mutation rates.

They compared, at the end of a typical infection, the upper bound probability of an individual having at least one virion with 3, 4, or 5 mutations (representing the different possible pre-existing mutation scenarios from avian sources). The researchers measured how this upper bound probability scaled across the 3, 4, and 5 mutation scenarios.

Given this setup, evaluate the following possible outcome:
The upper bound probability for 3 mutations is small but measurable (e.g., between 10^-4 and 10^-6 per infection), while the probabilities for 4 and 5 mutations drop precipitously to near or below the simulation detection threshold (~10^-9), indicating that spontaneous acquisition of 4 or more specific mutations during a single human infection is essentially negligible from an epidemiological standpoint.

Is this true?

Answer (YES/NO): NO